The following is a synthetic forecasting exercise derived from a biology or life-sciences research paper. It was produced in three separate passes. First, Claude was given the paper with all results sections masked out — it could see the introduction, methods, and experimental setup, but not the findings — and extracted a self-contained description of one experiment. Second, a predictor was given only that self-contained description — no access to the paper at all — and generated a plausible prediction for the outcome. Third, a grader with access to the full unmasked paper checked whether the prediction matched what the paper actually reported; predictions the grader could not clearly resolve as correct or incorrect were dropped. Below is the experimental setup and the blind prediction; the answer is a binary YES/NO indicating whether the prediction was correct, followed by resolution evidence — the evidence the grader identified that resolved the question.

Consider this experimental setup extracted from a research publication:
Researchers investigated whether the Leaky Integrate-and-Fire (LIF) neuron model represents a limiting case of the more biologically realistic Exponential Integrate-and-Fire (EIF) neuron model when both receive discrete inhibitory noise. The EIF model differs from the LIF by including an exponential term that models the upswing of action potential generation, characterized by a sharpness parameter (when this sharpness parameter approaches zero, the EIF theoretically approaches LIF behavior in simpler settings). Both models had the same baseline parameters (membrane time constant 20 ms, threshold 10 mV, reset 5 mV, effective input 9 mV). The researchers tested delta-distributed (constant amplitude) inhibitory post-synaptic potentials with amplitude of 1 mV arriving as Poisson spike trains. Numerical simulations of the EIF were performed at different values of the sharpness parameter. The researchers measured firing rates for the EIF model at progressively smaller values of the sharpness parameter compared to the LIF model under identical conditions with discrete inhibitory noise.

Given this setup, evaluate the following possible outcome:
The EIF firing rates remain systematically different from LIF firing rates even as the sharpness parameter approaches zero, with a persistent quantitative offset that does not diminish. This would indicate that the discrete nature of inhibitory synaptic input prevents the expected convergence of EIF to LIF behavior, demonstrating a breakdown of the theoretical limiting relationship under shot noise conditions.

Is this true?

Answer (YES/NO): NO